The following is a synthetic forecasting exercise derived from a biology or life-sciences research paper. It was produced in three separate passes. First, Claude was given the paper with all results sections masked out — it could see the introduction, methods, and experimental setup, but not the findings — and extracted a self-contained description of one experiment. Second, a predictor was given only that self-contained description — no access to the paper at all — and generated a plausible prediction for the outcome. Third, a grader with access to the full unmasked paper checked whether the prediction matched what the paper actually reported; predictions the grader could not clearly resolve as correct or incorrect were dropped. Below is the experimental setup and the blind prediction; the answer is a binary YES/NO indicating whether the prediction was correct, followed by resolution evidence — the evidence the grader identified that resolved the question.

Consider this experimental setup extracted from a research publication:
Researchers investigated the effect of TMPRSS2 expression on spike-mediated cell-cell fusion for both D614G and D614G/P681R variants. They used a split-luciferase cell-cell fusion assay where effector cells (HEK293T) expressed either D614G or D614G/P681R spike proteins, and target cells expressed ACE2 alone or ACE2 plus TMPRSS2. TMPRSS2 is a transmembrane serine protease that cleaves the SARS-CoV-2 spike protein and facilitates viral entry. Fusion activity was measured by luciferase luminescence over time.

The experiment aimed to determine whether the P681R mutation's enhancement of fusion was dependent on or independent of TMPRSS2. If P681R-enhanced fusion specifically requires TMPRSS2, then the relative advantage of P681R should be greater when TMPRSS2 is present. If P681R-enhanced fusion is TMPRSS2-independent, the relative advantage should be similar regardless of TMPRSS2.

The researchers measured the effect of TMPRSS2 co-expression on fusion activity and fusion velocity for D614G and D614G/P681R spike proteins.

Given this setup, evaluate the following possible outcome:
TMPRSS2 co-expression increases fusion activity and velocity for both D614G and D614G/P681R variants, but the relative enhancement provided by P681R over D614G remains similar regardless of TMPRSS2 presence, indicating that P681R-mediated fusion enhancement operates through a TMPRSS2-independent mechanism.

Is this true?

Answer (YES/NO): YES